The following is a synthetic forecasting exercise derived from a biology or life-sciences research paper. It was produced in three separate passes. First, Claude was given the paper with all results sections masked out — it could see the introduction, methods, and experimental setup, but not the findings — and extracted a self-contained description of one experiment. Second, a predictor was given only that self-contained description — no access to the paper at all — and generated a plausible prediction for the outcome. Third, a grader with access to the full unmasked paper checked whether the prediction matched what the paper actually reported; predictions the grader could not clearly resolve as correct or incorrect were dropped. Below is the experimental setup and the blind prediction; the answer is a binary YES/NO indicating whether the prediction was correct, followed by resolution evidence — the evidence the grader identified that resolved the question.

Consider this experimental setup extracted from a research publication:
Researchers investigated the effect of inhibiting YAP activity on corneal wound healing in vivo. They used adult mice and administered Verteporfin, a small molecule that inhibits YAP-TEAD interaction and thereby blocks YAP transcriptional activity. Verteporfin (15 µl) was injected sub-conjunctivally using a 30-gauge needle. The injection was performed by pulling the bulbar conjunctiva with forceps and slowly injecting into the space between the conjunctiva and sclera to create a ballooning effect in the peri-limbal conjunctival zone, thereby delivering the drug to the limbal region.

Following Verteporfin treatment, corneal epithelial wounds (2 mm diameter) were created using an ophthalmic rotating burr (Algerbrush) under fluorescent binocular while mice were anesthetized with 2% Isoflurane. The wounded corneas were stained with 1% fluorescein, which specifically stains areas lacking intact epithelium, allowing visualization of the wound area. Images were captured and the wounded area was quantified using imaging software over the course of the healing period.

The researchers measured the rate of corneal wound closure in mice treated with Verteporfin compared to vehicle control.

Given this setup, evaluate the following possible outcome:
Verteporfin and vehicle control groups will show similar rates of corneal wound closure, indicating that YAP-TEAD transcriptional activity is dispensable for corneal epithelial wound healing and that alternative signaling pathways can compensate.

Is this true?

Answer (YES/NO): NO